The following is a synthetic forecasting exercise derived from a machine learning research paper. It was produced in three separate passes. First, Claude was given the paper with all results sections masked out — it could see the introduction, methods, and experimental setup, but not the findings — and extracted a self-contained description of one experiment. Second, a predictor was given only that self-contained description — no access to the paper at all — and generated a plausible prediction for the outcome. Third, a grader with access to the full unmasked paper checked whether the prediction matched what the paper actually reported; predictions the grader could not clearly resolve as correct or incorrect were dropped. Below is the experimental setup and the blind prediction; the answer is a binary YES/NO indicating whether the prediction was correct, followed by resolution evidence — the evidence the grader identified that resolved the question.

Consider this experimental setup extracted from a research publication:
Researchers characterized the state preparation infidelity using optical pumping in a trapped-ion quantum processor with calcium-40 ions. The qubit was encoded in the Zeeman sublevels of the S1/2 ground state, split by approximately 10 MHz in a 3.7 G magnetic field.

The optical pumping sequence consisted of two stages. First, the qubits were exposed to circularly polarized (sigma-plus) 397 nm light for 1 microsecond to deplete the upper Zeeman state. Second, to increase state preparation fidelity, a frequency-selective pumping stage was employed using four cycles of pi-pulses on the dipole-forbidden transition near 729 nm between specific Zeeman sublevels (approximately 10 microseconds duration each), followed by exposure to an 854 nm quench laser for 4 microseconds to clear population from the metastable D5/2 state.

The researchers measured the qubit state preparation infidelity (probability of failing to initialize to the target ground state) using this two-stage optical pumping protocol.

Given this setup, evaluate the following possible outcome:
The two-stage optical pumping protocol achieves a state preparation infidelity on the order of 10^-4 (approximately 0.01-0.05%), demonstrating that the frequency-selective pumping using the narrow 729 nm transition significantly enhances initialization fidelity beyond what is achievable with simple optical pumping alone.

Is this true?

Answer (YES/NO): NO